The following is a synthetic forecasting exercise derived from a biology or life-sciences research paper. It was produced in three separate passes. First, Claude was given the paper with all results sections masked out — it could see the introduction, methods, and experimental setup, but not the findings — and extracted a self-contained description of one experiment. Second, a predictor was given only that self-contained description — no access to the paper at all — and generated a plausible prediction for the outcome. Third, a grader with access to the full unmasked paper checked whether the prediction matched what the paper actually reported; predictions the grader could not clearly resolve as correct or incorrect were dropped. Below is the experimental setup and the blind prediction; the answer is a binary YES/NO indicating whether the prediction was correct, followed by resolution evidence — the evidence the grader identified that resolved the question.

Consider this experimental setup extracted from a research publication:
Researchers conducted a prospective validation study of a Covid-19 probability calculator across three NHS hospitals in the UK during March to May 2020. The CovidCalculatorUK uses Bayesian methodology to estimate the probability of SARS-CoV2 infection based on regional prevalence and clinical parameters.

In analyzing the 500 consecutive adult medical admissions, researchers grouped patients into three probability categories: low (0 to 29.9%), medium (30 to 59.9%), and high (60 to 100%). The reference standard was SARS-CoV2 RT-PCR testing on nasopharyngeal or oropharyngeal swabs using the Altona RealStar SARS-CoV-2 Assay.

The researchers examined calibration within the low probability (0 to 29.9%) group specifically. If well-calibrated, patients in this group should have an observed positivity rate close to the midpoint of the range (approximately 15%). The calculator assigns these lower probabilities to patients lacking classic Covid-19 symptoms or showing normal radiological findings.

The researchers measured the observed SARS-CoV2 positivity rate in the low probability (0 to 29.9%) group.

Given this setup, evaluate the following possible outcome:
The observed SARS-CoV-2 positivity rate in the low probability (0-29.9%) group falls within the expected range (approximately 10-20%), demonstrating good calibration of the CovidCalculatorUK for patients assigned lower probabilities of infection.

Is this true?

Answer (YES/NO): YES